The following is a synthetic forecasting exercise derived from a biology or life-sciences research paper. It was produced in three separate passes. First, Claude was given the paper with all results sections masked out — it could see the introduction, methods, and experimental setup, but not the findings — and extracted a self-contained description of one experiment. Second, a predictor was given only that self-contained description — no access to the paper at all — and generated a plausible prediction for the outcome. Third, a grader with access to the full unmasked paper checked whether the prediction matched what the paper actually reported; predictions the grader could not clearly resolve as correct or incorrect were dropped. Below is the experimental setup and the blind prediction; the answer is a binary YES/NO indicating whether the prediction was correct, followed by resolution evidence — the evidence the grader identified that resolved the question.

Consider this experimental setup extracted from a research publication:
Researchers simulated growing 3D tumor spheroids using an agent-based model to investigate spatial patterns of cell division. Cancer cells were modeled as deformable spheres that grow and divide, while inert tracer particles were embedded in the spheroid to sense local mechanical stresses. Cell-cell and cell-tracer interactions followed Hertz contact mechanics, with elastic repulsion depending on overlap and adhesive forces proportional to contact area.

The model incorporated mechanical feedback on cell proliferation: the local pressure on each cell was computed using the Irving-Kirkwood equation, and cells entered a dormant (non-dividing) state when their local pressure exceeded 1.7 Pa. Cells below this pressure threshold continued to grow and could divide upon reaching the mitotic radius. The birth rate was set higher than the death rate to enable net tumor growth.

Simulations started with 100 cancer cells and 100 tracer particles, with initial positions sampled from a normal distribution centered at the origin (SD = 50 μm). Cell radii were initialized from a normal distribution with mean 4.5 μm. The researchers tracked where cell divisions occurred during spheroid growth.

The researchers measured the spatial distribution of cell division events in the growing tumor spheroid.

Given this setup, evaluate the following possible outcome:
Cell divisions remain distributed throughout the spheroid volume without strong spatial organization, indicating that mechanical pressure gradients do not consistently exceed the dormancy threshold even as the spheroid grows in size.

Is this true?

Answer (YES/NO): NO